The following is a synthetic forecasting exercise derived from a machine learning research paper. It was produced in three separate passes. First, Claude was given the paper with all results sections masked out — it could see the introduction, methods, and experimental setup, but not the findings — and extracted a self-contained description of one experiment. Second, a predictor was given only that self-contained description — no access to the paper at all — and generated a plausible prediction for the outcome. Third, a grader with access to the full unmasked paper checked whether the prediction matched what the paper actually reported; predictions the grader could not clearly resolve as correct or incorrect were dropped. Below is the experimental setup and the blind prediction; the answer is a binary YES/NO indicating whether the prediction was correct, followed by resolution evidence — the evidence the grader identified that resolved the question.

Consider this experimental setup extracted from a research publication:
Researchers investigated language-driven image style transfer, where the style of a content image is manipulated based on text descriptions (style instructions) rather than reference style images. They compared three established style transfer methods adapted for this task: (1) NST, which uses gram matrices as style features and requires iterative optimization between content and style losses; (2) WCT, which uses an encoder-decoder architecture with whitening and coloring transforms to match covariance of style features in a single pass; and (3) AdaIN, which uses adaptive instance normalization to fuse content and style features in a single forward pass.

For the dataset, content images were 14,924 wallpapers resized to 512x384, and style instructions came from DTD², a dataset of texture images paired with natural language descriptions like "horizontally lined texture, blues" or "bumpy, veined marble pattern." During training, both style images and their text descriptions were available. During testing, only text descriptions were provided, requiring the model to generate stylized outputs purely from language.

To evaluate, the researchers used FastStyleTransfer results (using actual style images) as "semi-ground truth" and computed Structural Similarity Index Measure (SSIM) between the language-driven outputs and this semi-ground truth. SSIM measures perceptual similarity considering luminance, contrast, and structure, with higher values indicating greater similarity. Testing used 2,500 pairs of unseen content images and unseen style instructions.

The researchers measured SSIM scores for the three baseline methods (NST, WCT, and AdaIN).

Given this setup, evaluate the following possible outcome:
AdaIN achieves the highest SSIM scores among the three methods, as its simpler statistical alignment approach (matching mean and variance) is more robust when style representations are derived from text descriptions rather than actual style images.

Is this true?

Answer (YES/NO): YES